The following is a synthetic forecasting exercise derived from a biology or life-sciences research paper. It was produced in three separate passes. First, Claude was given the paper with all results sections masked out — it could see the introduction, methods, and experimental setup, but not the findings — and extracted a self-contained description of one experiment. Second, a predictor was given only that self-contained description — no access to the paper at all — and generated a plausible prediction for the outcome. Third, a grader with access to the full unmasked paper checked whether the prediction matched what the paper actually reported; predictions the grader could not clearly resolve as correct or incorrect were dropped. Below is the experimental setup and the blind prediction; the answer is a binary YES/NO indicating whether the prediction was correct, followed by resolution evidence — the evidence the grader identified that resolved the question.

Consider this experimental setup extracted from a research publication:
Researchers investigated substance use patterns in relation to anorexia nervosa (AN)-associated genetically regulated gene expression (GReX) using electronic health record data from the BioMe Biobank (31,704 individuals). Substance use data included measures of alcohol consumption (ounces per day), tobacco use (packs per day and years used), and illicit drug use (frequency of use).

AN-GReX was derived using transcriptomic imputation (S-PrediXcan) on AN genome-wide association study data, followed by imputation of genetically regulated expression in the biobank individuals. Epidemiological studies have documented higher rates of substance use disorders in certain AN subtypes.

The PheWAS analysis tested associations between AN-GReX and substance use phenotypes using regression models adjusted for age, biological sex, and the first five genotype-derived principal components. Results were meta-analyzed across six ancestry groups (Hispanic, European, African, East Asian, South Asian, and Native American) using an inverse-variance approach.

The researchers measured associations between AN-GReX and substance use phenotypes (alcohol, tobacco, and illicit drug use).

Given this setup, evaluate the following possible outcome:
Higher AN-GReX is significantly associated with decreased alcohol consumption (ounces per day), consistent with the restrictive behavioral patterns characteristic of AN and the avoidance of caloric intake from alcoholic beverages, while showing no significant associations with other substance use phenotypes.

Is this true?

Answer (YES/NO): NO